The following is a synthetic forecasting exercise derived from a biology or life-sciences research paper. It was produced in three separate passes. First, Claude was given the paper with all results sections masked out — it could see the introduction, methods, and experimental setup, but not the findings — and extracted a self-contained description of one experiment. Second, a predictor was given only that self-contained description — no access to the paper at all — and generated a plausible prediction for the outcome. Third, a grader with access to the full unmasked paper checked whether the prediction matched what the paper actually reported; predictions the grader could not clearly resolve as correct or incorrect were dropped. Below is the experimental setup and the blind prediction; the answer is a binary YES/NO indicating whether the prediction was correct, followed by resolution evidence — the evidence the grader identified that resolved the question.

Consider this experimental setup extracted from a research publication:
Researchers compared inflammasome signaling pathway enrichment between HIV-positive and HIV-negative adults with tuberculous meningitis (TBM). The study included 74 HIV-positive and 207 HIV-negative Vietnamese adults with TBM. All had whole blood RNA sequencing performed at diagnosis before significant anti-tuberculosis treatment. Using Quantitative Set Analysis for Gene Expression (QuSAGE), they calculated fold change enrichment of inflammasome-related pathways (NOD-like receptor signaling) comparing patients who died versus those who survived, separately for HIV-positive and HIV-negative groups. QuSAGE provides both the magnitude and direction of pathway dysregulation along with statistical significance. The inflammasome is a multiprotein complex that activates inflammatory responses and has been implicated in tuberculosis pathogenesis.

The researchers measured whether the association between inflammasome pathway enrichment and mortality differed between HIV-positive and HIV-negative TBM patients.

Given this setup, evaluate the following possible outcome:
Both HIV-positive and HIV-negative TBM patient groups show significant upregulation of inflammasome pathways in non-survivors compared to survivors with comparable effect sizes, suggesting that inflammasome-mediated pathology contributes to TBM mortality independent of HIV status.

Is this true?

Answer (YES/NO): NO